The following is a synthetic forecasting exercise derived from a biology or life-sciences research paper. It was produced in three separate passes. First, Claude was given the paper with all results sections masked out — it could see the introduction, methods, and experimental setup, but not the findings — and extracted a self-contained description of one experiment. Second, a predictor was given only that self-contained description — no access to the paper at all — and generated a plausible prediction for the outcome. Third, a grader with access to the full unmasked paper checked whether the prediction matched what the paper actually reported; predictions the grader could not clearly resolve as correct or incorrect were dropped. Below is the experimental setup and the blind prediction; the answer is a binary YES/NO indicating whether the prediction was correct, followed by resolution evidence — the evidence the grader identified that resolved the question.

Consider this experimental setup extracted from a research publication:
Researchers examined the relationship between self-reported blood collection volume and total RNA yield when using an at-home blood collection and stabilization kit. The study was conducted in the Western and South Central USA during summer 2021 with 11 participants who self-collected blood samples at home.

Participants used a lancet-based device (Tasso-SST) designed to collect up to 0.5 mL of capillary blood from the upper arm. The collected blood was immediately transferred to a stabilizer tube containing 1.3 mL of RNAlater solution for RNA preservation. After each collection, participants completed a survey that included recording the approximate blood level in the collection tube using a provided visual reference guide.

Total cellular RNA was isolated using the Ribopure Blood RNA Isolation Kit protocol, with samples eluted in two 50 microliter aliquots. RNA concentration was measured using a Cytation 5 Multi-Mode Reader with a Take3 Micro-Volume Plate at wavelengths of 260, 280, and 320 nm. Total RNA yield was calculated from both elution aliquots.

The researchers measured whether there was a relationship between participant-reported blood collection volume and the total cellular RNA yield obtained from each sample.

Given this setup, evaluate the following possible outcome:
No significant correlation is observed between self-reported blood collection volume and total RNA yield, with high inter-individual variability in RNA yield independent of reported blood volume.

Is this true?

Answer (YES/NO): YES